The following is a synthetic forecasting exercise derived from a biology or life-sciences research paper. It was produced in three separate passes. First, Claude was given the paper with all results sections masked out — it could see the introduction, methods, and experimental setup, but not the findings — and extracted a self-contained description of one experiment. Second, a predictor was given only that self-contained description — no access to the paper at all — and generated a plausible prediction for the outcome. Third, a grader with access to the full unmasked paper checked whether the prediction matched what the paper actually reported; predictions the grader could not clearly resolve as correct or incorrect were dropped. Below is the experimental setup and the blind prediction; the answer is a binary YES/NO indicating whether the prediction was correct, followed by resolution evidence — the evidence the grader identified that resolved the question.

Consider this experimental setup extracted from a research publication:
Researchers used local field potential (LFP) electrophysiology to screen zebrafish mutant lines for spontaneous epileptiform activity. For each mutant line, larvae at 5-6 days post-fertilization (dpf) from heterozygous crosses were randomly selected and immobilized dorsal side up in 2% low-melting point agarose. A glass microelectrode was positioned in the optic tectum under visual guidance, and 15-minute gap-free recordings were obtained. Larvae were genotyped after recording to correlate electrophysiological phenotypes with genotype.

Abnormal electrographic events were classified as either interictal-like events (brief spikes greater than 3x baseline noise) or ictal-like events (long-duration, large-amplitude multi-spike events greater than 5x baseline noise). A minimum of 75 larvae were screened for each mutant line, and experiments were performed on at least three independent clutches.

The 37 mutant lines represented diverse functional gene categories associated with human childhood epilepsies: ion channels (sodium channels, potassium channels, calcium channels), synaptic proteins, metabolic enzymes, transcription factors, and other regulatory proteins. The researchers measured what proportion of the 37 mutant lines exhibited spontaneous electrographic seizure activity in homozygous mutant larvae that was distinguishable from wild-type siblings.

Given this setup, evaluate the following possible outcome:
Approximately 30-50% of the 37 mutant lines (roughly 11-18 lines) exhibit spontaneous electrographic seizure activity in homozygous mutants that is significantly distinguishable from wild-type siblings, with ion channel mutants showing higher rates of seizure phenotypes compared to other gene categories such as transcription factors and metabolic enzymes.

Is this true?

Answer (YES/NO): NO